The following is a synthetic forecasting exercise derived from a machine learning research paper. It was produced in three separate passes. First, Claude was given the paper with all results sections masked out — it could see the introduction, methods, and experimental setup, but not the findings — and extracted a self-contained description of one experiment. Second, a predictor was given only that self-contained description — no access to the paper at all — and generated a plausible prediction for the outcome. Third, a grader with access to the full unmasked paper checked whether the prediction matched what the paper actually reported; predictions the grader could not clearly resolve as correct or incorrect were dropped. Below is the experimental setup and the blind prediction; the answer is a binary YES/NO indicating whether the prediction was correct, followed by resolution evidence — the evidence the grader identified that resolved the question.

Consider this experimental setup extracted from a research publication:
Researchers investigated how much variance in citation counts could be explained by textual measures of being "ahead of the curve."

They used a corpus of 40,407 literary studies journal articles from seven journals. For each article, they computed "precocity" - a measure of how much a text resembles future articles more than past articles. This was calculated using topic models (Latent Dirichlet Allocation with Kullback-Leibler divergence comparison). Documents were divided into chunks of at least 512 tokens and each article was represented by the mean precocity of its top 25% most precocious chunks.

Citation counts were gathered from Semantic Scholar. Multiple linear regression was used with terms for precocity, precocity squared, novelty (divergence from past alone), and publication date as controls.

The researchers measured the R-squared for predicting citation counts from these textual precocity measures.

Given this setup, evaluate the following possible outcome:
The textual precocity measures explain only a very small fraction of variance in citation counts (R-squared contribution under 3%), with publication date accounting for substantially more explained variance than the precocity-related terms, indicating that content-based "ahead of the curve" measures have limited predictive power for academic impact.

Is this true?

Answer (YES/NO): NO